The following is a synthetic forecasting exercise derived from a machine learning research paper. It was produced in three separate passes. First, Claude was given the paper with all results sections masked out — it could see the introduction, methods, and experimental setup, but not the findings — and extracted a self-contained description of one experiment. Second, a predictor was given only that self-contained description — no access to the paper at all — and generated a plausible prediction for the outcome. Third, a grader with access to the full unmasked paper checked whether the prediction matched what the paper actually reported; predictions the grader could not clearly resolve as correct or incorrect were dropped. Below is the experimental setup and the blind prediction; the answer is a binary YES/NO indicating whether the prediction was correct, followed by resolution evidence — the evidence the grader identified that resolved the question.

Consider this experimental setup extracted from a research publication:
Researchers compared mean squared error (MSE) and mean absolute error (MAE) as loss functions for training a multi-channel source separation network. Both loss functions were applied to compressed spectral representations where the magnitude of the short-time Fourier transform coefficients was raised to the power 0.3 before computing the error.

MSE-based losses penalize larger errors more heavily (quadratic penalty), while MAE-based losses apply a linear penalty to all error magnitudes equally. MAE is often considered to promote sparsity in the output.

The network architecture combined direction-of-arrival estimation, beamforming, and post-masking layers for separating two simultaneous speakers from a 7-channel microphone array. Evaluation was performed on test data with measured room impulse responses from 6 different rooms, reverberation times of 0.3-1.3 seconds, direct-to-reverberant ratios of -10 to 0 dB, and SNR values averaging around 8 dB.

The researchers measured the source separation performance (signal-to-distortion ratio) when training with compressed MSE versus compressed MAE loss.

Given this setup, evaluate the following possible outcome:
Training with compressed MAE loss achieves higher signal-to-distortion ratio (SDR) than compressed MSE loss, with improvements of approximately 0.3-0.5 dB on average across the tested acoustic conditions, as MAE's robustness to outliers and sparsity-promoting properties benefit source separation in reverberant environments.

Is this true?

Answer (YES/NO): NO